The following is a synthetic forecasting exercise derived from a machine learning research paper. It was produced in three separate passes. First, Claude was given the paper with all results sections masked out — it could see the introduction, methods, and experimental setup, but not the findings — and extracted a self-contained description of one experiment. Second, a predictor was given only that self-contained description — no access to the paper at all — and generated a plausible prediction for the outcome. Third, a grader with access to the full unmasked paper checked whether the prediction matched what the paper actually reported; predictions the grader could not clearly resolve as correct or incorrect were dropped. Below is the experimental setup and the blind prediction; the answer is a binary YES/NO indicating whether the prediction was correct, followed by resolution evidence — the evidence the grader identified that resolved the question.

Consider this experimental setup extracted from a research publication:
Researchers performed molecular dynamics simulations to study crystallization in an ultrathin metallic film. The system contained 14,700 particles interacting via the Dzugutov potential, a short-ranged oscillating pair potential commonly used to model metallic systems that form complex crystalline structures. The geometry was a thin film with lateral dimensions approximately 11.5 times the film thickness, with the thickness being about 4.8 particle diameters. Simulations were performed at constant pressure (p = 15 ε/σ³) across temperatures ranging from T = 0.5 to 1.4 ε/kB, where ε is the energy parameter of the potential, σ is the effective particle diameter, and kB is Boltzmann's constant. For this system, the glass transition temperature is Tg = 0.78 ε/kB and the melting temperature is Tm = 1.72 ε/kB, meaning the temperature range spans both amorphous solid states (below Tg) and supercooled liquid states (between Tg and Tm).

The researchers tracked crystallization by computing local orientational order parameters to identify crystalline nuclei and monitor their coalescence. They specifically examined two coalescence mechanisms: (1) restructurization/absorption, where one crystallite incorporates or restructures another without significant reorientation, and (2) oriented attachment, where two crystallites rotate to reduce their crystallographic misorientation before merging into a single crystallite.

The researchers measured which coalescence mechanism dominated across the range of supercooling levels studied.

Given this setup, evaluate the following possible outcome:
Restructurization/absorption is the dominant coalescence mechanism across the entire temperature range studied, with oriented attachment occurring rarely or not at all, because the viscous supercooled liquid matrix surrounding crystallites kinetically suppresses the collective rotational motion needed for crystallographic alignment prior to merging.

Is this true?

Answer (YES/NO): YES